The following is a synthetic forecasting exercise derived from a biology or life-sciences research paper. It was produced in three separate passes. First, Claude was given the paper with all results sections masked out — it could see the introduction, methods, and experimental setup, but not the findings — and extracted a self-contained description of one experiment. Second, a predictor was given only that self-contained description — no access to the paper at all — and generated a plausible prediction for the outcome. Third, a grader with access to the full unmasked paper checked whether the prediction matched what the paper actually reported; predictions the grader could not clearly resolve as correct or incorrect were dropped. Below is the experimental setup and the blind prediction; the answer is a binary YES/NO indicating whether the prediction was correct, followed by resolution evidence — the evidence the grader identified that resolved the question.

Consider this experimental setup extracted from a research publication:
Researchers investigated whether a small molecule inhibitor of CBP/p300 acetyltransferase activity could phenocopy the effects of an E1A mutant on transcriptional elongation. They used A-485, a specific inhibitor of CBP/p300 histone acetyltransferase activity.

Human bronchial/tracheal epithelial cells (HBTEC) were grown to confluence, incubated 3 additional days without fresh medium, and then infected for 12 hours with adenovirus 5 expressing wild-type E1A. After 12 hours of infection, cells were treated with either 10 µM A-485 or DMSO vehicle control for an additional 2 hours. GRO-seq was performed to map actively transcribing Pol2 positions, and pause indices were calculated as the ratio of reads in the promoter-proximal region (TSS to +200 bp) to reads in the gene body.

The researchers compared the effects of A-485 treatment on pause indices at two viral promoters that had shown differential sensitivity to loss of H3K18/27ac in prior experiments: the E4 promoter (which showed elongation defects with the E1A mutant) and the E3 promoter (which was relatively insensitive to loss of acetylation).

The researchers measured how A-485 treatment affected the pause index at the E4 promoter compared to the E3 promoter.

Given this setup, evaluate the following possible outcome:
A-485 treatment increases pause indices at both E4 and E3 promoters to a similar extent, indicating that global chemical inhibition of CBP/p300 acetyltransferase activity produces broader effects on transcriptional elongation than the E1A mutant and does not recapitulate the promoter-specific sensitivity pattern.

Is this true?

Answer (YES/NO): NO